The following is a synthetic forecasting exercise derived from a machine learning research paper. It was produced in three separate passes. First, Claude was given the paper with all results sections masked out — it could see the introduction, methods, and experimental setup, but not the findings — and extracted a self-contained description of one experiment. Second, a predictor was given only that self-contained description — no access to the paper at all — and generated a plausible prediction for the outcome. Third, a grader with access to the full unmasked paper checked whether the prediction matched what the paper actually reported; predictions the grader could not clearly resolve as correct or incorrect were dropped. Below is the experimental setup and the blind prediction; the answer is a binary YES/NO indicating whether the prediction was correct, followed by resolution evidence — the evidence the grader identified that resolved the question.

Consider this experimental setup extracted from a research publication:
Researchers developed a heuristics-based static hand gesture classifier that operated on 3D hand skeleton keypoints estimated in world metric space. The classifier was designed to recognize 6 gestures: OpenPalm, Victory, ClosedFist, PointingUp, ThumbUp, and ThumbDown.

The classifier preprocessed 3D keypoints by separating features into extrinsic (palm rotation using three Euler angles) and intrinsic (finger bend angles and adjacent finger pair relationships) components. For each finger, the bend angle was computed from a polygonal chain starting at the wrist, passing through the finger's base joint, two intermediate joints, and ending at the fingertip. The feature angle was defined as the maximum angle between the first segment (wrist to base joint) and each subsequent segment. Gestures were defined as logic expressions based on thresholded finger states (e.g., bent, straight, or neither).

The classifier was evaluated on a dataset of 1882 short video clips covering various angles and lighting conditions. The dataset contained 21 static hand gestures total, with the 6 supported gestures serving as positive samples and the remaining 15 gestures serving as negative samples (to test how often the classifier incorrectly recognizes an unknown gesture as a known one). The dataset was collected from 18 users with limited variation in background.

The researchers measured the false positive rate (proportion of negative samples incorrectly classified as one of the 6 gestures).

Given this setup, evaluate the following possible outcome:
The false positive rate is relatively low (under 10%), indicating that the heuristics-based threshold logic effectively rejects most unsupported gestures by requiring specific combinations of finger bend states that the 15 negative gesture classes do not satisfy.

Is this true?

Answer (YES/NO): YES